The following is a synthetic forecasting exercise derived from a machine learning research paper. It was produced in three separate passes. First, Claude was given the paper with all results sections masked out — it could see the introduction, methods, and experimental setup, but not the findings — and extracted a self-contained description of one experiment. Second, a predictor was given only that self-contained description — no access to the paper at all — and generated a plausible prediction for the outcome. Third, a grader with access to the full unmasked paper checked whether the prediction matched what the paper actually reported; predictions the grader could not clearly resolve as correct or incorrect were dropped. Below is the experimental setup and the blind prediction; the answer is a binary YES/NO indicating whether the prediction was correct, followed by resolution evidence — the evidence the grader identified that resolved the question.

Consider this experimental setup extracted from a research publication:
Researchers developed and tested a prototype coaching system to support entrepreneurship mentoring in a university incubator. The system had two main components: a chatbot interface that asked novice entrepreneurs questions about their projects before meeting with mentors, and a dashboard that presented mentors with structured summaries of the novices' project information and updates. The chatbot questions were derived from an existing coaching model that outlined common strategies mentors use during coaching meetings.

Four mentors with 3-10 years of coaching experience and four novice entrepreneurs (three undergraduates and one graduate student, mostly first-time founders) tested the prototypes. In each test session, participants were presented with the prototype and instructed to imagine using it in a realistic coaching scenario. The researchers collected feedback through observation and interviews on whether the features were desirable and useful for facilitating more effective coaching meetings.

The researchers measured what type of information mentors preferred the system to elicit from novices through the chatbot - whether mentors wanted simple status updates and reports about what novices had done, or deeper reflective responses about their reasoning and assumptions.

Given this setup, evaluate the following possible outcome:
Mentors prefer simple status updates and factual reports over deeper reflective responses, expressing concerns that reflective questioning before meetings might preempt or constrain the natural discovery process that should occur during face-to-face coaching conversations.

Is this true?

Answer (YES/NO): NO